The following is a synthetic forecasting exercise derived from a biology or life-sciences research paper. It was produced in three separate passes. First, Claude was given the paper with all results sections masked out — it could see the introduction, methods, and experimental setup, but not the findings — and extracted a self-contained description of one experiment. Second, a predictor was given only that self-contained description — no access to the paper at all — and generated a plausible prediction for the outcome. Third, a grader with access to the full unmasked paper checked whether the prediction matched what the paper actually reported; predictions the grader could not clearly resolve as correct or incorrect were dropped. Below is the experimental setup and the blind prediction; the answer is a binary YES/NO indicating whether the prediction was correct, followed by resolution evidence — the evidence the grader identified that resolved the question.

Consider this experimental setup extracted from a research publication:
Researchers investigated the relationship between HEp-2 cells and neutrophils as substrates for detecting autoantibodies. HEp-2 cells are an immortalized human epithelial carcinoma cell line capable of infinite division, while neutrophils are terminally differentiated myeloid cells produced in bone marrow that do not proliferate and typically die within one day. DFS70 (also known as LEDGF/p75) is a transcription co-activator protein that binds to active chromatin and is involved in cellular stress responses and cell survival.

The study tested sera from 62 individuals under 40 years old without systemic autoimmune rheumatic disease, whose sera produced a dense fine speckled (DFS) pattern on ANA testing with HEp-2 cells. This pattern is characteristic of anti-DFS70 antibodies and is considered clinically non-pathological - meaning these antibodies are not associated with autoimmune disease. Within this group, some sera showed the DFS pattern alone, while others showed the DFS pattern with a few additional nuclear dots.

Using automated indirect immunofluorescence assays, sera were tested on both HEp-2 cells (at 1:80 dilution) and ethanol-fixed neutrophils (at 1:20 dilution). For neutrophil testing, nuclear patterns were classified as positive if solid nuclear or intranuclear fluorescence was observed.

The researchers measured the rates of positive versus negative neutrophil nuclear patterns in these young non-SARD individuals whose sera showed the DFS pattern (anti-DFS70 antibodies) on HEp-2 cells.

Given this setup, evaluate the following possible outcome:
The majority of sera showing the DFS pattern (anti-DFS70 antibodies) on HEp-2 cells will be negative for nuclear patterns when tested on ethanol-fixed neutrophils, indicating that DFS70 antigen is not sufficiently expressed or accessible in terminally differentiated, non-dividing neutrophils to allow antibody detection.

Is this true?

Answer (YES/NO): YES